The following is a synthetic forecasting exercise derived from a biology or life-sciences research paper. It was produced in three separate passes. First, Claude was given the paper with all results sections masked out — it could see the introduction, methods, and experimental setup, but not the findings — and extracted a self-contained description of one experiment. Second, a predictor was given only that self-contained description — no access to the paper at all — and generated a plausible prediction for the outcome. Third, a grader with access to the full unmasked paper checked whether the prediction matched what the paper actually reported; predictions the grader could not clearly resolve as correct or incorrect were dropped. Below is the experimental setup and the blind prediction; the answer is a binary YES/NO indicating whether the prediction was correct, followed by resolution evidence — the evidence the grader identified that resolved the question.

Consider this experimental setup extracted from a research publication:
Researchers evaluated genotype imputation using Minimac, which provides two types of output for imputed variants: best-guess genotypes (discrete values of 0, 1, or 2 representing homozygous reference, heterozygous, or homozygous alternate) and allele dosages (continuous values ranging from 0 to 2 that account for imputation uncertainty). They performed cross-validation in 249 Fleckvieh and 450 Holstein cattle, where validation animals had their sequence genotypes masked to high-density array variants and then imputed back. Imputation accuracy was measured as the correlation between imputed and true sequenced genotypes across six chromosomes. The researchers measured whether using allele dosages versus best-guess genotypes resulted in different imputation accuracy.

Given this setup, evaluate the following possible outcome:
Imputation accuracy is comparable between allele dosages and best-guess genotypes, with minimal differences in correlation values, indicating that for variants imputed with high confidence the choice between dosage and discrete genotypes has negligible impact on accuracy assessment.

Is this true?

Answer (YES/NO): NO